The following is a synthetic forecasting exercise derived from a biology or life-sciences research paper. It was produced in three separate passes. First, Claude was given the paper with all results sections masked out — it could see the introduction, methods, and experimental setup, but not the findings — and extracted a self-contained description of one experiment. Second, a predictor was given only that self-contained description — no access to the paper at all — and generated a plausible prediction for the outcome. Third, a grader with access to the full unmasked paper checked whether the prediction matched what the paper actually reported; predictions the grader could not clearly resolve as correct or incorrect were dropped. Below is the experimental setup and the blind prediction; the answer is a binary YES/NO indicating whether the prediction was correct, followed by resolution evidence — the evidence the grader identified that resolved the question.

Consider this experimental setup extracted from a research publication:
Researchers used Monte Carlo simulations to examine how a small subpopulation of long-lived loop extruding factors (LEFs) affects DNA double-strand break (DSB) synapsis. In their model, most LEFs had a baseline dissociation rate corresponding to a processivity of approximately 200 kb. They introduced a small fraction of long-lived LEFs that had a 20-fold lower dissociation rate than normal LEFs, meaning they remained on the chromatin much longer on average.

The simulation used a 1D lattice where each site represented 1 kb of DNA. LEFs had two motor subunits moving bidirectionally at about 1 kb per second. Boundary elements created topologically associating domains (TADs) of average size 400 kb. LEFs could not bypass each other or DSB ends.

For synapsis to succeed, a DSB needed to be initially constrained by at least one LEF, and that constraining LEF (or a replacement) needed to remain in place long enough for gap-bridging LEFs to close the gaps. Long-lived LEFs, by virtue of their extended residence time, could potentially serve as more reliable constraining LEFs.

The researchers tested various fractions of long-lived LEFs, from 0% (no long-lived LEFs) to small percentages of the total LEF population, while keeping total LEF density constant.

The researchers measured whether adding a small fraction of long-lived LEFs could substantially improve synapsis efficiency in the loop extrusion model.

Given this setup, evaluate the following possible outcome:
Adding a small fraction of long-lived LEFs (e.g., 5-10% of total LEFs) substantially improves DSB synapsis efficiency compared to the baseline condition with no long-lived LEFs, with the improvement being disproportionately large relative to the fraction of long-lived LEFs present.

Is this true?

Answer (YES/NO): YES